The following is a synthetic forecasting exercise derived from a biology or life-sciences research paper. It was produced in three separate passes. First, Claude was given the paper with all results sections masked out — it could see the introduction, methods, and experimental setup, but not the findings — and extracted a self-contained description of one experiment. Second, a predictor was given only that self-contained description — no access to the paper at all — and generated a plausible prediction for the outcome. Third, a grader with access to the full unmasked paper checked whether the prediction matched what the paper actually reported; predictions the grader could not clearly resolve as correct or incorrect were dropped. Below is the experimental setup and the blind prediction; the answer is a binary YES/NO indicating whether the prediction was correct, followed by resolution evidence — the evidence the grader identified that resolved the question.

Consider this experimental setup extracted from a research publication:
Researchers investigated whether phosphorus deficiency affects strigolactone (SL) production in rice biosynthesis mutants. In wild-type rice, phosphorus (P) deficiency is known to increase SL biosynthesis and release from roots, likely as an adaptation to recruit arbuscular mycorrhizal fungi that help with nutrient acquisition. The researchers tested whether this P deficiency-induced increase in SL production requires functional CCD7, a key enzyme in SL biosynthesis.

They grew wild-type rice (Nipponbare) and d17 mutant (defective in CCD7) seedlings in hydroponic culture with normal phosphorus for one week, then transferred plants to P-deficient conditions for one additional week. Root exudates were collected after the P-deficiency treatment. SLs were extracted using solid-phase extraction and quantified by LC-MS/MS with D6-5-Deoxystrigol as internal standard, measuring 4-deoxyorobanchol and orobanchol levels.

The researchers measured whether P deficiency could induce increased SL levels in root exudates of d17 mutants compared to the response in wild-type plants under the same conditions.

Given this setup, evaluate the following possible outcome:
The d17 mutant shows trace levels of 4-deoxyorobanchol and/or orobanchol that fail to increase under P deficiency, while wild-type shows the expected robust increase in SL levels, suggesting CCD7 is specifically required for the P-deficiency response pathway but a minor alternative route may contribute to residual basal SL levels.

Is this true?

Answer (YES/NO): NO